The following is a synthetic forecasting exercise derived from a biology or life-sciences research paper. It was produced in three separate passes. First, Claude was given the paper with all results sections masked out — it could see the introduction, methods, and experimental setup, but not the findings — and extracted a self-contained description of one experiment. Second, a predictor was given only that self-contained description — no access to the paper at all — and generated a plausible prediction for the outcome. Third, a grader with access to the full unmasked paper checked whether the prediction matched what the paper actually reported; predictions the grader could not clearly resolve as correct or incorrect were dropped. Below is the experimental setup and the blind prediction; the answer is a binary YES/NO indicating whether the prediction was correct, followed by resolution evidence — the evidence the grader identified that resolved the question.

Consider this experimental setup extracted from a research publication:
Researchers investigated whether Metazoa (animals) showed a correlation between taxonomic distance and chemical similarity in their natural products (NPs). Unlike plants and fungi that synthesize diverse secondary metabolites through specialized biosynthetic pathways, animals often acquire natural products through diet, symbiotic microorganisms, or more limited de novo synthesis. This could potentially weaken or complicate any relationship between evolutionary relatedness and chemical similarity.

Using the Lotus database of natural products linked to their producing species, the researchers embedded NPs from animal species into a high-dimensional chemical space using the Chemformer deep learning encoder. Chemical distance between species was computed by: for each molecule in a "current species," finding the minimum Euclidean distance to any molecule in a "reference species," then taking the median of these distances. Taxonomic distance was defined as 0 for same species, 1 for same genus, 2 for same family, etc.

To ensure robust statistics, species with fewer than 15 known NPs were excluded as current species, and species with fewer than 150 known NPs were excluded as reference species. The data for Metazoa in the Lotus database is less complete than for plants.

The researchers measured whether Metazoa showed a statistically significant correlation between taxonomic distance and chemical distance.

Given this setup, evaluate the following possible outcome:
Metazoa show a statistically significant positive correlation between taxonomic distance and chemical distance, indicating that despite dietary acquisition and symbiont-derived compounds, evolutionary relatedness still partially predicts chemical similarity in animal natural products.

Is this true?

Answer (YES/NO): YES